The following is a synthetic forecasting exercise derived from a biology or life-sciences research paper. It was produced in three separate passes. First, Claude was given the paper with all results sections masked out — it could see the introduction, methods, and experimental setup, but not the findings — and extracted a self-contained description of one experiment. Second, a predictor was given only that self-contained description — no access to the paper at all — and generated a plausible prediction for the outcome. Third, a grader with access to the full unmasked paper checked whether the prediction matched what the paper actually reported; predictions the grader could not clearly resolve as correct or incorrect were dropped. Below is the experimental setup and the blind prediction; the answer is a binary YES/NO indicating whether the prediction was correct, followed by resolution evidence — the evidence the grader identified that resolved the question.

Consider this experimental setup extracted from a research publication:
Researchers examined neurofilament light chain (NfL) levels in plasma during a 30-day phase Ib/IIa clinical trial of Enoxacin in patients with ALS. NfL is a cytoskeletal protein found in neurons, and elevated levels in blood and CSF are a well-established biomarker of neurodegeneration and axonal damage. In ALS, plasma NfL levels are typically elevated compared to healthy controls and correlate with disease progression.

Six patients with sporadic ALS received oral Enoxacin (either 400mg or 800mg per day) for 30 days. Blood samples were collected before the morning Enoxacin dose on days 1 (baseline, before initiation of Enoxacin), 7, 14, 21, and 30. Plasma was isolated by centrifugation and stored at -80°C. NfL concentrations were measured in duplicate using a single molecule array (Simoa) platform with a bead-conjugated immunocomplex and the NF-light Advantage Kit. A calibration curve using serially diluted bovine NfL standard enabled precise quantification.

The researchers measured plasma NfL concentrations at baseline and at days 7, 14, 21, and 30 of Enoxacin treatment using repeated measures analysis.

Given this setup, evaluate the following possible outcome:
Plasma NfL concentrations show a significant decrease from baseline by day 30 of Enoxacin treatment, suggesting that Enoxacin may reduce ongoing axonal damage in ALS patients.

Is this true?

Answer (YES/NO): NO